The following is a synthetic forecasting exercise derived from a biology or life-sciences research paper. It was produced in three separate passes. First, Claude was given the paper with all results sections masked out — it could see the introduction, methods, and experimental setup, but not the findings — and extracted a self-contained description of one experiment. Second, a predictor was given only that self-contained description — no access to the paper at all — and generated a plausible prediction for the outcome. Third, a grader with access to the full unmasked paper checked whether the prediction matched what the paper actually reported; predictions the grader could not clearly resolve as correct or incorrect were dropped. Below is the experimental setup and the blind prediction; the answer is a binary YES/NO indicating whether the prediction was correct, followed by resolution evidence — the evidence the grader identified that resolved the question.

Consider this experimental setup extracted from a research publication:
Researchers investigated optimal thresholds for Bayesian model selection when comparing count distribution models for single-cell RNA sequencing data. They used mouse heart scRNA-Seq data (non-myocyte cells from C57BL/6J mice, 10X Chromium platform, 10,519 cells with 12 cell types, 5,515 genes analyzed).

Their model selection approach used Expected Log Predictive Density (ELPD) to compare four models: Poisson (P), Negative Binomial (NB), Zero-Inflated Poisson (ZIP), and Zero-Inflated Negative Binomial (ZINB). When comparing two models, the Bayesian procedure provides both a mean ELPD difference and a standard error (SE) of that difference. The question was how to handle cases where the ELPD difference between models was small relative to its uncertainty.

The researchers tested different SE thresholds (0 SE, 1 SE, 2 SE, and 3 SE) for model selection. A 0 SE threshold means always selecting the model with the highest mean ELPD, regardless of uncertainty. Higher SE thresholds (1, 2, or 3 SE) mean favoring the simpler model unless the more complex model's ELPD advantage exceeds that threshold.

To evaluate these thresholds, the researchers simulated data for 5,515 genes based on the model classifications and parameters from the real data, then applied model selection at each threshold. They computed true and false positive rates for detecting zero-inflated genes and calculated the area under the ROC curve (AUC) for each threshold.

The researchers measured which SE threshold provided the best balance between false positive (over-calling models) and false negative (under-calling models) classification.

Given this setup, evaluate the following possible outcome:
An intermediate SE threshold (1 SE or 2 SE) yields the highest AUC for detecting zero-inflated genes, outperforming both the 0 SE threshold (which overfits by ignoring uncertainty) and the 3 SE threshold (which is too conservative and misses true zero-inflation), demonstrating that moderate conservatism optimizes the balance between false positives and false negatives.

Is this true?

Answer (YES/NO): YES